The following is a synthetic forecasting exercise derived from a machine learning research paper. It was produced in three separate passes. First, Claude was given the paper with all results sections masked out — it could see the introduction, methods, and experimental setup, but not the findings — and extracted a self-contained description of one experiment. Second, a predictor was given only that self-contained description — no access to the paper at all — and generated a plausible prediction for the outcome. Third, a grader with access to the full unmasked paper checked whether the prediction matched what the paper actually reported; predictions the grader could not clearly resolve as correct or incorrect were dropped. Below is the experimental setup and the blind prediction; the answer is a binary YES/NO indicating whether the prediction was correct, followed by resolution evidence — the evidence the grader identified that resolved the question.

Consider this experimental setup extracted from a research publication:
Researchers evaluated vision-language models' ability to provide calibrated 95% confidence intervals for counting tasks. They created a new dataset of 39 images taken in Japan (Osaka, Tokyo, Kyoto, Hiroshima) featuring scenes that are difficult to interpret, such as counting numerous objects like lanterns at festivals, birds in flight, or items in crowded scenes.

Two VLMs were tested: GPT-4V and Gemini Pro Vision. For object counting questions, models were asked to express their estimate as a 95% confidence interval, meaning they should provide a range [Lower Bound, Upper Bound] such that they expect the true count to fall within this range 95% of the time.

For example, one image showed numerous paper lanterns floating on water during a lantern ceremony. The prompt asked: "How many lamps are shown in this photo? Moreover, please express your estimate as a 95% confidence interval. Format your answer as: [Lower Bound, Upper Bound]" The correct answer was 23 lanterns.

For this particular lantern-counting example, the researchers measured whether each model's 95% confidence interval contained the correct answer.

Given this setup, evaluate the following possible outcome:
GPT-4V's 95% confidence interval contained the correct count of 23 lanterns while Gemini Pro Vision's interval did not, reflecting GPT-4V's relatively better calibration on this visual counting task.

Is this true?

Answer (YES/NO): NO